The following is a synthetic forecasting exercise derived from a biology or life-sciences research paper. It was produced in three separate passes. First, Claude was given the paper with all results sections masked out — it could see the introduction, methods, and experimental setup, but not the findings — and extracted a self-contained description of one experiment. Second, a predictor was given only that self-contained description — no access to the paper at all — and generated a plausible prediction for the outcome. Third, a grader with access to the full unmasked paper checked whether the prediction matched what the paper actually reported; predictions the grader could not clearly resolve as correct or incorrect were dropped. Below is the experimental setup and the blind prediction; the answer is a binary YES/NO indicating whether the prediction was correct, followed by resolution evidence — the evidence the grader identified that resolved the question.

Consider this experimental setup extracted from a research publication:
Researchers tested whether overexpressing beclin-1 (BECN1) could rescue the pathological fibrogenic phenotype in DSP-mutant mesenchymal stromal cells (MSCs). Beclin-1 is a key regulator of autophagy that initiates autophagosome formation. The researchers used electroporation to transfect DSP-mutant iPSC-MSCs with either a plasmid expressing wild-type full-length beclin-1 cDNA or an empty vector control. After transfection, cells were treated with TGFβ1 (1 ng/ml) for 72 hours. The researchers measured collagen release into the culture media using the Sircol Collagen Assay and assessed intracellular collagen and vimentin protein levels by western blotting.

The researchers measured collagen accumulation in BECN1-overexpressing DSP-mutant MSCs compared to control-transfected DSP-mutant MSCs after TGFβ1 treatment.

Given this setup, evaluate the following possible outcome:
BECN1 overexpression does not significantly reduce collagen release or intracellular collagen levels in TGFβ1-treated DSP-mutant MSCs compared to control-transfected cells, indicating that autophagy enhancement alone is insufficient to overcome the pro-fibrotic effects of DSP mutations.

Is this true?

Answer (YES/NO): NO